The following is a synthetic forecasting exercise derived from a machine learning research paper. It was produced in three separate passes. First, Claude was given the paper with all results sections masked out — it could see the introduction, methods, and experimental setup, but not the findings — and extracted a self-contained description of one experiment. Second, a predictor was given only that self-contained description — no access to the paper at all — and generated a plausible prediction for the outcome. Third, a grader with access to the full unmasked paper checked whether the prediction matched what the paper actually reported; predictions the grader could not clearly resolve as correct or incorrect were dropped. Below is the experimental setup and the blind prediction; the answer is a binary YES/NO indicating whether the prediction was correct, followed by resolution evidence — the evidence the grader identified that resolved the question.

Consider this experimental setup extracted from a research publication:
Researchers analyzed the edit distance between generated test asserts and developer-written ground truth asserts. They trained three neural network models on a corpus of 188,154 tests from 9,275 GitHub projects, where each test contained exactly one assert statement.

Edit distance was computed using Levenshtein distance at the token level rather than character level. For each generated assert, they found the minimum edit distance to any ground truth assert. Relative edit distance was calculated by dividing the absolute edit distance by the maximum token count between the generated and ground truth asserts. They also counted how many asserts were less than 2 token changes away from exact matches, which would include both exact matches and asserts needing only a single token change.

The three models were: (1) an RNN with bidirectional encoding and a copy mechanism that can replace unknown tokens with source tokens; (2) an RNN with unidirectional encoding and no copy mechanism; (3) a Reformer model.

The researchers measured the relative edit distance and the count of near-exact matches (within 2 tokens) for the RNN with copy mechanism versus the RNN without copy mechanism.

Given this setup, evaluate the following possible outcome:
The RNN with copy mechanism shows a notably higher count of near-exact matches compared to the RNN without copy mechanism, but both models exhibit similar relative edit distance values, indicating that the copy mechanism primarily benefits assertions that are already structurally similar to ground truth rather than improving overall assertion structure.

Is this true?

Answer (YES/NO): NO